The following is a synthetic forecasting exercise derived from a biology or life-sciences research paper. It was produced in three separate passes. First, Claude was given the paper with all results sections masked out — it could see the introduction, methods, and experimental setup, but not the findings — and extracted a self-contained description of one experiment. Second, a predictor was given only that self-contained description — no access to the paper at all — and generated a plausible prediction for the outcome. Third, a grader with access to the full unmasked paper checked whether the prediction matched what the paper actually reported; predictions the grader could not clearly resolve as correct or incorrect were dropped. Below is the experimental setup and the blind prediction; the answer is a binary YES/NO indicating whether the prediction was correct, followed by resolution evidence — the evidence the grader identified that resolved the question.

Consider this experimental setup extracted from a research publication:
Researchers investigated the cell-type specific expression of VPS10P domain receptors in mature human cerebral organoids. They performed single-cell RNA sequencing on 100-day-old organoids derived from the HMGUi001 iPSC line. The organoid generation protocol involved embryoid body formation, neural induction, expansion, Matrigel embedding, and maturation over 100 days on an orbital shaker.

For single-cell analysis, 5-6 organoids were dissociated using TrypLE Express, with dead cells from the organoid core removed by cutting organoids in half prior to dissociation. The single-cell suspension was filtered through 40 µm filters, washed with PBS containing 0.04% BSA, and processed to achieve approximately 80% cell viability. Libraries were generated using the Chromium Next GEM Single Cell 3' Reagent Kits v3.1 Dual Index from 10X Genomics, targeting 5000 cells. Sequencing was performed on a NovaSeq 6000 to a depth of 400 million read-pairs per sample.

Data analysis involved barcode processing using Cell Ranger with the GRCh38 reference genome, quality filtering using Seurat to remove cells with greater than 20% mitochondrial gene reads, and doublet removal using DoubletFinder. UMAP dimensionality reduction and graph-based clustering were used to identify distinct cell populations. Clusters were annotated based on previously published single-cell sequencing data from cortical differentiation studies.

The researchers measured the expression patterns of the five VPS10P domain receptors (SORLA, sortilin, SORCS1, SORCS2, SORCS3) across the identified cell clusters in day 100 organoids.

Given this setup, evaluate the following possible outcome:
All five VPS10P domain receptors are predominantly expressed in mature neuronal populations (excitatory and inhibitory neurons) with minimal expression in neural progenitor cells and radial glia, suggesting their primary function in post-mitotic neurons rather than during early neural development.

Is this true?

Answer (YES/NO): NO